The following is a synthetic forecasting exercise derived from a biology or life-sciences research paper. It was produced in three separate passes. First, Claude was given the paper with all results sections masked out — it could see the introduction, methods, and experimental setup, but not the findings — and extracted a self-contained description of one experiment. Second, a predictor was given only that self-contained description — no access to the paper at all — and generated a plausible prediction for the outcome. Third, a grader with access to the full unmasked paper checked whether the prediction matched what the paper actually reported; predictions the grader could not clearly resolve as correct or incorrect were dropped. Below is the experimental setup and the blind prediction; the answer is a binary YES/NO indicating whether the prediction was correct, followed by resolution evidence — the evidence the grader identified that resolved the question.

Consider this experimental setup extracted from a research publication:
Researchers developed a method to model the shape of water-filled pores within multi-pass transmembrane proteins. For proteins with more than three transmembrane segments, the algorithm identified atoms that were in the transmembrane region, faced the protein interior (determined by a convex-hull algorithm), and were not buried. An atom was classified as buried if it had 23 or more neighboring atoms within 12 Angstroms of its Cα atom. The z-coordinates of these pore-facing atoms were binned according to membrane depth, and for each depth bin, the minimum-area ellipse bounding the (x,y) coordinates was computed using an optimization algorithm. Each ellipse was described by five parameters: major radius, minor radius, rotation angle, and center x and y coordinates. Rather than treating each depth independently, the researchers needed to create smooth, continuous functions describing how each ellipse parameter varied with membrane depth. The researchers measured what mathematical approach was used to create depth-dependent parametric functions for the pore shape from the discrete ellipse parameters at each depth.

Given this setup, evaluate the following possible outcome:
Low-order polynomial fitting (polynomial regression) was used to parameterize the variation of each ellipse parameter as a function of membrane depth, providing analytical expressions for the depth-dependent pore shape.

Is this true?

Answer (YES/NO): NO